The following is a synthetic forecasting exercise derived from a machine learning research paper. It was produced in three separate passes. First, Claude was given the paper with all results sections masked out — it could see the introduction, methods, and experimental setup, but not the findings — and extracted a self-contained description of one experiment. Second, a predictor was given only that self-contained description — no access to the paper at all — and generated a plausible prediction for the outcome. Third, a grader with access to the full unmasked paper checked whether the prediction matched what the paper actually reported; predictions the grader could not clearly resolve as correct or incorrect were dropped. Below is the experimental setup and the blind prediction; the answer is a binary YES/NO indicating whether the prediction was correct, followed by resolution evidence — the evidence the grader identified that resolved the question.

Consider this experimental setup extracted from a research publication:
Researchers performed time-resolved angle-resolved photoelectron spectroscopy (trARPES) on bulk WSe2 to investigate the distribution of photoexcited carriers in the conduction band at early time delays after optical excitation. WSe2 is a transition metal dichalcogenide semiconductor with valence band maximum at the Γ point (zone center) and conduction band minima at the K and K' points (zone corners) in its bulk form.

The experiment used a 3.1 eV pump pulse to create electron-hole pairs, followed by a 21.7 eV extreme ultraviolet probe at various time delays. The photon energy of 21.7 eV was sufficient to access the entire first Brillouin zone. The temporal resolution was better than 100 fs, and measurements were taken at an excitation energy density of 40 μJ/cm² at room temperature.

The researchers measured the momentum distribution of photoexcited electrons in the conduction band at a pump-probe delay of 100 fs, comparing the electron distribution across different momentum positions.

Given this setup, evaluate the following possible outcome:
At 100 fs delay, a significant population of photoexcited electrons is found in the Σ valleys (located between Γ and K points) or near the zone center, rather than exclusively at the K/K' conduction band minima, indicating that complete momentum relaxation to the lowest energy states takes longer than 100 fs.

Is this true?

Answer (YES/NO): YES